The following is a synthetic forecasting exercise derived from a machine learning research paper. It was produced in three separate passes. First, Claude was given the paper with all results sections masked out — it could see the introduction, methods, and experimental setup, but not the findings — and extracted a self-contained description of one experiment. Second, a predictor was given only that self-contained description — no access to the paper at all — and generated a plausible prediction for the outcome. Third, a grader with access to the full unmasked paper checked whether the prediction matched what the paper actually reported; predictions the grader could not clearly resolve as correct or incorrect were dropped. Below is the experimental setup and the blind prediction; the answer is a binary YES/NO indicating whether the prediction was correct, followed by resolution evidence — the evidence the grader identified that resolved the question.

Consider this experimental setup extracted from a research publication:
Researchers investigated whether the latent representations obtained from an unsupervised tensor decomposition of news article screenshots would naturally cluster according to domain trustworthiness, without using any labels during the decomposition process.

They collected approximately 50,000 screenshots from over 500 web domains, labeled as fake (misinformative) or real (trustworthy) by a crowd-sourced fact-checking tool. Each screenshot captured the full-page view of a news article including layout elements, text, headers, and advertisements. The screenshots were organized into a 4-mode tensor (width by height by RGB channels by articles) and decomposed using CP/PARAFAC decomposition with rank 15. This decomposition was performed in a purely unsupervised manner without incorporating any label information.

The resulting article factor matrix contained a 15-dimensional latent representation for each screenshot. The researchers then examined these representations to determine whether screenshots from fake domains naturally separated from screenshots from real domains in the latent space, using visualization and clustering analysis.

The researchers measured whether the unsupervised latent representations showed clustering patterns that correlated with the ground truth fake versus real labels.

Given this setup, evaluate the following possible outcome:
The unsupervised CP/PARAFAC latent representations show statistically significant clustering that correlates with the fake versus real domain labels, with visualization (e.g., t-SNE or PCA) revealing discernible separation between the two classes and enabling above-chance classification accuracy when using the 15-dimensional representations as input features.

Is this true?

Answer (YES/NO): NO